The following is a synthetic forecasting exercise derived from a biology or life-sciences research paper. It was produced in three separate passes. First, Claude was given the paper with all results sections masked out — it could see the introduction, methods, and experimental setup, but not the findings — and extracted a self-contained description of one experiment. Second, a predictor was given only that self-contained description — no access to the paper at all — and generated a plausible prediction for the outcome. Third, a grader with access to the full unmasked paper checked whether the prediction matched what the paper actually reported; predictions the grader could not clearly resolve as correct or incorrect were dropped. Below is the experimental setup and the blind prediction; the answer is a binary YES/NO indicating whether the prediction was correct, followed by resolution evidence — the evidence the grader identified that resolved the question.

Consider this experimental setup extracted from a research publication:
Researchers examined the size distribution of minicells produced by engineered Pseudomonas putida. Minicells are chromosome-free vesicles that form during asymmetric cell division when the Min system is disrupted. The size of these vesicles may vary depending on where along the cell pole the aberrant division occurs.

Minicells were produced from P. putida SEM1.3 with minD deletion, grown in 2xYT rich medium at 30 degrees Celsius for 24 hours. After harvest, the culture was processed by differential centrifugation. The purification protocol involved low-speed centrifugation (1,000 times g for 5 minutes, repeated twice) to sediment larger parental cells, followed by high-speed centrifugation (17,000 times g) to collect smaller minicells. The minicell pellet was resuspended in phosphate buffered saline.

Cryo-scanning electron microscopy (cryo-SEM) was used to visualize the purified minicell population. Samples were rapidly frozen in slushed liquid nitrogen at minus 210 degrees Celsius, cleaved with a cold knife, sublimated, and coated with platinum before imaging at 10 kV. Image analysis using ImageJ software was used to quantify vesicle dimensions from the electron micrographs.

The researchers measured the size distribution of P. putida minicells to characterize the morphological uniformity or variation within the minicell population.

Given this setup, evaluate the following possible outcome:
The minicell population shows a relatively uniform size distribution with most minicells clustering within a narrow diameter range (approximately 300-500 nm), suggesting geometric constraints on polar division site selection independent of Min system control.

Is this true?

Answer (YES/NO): NO